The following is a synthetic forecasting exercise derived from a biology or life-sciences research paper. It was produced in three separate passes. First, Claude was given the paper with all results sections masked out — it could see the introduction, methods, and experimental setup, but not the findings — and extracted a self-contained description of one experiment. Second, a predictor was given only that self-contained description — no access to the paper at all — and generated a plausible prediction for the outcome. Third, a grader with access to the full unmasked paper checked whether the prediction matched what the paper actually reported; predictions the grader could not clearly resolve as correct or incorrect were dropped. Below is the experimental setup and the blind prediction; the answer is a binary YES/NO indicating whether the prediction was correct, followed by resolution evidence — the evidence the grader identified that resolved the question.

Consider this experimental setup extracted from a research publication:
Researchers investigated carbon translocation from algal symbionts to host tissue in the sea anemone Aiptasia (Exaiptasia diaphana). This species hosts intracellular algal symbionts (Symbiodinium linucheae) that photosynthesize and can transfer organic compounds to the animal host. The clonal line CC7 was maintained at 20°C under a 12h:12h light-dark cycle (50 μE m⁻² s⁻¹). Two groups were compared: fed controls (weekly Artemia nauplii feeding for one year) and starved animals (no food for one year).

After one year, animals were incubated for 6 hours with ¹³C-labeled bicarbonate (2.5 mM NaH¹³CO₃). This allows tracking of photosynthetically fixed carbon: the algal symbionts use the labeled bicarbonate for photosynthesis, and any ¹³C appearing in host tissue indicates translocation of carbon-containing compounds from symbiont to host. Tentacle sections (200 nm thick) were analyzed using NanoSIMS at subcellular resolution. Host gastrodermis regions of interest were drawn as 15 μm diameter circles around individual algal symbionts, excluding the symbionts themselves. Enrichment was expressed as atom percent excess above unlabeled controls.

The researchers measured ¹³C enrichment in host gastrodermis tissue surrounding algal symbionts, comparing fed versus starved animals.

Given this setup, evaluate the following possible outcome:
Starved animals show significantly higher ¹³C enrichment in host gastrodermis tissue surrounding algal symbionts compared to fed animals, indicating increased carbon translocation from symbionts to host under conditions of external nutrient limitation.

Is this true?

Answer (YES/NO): NO